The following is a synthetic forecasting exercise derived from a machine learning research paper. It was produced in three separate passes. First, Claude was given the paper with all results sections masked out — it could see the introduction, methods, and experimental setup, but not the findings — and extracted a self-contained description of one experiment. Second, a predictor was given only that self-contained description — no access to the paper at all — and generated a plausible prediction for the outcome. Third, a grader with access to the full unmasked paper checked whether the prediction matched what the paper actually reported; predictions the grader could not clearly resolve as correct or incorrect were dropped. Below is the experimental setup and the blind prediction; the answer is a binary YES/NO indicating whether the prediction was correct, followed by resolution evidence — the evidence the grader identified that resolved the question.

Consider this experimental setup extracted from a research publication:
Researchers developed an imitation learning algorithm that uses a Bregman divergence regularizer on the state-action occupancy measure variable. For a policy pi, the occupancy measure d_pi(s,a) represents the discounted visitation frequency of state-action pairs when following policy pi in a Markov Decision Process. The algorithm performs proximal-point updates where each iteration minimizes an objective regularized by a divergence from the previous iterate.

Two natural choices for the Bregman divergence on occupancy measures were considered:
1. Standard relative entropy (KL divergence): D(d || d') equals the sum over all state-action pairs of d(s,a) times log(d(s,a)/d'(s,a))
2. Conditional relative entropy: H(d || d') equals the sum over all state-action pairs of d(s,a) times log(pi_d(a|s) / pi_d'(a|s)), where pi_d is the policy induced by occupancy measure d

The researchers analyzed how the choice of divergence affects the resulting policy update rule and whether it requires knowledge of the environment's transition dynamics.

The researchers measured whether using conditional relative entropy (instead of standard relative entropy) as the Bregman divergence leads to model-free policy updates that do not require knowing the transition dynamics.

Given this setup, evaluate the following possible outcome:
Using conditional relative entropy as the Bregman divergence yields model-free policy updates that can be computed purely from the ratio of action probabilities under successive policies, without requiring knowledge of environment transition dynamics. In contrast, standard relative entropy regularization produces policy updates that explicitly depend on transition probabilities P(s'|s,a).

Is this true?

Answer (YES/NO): NO